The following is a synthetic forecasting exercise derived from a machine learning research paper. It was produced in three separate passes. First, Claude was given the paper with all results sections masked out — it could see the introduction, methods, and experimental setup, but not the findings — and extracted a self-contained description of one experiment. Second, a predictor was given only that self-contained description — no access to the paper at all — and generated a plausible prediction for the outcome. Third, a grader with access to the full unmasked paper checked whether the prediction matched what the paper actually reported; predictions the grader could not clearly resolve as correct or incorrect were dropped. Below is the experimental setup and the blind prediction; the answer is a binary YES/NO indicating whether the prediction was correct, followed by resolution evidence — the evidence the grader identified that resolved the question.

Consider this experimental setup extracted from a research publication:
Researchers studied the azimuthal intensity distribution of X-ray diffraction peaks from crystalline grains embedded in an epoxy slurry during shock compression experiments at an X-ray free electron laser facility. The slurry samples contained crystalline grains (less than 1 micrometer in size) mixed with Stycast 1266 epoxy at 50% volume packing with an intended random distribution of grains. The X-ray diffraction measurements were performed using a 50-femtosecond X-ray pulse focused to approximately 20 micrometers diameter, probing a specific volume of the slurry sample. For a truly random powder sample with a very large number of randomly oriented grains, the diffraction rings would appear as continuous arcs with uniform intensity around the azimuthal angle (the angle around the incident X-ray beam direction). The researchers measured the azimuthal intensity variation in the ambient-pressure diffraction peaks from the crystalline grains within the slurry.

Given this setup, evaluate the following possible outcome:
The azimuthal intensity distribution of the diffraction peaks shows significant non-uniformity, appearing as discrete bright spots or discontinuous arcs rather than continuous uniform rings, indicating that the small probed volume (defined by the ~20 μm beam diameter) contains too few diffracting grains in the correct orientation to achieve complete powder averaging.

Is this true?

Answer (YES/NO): YES